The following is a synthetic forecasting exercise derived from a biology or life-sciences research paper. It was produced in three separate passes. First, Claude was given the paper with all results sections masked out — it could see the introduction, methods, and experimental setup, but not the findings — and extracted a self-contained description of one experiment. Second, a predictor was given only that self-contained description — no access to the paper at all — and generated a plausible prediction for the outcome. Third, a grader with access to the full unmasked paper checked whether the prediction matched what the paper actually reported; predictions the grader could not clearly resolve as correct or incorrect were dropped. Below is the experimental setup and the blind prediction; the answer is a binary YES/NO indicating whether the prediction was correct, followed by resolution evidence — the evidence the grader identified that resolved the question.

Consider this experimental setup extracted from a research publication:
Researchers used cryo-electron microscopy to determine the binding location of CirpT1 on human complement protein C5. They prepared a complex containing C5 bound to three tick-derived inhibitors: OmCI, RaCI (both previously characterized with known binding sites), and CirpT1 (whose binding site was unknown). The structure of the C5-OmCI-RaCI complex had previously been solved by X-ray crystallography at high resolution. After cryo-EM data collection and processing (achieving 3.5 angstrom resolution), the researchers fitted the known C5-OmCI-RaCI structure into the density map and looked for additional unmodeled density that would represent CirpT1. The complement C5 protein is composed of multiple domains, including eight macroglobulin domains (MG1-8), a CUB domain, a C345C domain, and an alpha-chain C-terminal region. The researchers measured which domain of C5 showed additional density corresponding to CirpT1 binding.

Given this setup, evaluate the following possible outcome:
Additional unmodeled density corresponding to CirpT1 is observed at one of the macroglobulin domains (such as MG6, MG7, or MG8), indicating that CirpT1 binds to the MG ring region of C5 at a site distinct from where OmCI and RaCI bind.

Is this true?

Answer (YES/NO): NO